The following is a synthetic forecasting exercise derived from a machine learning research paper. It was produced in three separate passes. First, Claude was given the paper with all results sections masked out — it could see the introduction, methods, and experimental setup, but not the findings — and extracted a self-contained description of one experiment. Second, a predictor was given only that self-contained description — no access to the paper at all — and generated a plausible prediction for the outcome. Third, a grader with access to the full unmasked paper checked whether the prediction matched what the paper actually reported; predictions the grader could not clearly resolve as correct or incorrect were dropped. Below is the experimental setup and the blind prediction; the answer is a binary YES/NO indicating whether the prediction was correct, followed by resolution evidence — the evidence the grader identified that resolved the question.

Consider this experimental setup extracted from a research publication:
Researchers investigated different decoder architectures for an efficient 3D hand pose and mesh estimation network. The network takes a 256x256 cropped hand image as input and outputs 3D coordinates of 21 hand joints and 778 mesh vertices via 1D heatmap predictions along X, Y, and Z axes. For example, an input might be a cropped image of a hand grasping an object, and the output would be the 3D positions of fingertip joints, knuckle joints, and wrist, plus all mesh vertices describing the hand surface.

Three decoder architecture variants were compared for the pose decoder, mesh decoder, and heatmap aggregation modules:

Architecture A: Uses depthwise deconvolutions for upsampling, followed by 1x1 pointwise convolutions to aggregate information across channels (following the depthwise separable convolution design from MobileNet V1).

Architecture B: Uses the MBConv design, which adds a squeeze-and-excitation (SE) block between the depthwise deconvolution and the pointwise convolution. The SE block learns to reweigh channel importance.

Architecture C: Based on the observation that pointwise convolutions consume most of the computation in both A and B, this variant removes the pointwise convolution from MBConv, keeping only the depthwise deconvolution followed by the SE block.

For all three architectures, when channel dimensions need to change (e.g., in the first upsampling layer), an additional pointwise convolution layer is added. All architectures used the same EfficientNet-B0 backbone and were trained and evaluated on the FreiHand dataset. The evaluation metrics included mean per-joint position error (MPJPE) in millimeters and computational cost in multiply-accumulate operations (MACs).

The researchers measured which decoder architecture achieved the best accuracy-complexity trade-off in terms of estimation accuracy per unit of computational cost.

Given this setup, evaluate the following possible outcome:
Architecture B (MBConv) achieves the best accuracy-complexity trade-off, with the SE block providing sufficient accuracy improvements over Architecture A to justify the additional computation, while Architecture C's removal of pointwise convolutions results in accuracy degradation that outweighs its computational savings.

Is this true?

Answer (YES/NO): NO